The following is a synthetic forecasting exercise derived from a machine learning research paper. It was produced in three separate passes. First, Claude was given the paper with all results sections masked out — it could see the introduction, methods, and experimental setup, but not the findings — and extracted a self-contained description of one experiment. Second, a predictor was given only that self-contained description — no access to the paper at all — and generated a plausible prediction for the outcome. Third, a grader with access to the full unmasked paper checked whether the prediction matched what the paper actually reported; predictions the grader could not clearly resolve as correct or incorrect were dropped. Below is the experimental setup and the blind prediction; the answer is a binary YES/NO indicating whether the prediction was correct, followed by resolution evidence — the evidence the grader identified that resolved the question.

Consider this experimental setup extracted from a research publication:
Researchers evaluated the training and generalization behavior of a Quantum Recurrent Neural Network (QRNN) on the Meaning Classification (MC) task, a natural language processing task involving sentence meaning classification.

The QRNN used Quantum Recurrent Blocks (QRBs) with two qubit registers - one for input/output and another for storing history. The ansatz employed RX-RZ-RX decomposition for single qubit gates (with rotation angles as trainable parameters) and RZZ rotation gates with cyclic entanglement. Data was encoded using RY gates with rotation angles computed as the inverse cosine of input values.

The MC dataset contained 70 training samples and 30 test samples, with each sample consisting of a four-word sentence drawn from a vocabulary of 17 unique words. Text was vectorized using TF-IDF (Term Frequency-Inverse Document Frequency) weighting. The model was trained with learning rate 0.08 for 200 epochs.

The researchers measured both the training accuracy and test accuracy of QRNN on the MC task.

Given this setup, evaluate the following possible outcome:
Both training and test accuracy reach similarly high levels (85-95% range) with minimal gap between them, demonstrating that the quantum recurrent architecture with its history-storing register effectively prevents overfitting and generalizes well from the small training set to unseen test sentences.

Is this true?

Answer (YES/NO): NO